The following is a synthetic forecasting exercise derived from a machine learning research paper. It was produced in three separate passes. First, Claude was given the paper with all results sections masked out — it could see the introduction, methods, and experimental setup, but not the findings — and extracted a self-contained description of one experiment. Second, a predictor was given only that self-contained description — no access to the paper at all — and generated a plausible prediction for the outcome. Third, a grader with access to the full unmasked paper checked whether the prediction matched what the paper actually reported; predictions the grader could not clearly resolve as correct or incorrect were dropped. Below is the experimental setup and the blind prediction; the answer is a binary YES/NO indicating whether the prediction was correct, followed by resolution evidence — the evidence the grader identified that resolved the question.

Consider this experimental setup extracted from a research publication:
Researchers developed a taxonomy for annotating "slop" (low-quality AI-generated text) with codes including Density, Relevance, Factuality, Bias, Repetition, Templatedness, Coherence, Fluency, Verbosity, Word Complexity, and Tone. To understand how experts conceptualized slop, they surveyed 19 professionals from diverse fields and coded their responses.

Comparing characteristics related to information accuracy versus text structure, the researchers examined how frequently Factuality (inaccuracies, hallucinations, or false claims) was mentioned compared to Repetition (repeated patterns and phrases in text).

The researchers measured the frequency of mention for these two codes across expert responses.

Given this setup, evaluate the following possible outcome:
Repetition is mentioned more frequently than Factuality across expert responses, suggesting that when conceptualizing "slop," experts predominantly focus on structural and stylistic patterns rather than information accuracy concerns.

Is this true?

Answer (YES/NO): NO